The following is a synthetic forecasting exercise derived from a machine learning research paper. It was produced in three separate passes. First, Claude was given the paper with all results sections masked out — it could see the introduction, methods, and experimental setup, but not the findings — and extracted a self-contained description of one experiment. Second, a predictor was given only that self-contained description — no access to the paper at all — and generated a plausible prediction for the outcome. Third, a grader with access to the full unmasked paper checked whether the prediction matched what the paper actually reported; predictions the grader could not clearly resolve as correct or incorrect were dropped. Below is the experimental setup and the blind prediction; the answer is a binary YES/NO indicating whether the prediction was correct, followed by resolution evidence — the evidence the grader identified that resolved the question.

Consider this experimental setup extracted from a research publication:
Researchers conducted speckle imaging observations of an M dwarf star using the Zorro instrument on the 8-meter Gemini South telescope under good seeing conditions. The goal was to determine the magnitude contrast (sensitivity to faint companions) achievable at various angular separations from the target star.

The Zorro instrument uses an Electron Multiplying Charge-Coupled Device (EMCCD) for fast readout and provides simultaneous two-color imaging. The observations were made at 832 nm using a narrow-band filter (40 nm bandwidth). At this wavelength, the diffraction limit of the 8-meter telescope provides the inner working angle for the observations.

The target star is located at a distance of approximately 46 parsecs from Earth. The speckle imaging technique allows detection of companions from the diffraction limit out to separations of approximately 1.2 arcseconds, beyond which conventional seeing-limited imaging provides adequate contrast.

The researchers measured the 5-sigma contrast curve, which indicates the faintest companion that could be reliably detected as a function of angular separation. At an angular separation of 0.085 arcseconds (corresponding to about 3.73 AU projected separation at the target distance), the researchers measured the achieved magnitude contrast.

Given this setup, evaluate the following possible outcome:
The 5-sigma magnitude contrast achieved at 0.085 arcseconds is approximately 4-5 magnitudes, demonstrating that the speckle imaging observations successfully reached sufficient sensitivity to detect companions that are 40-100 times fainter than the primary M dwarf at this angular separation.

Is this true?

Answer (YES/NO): NO